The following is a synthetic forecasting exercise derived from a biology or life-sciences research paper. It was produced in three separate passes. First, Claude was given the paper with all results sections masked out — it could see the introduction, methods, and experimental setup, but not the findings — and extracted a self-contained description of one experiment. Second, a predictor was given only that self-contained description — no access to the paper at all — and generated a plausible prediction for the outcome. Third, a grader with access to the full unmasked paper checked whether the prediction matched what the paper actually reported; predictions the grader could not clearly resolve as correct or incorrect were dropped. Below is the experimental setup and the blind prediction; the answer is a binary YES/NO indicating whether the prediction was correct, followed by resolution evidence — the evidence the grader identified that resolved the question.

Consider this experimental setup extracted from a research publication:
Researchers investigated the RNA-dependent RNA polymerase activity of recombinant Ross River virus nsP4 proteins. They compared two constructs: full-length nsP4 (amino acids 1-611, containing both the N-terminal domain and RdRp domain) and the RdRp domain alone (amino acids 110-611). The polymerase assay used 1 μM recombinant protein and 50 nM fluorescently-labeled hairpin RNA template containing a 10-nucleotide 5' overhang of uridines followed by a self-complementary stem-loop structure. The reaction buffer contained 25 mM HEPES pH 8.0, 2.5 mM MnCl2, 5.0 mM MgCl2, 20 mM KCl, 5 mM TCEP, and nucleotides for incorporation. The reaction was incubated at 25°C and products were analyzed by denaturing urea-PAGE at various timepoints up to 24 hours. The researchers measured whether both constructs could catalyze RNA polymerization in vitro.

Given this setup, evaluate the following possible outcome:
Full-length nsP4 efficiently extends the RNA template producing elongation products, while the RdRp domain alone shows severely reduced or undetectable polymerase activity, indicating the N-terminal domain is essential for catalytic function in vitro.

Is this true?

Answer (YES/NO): NO